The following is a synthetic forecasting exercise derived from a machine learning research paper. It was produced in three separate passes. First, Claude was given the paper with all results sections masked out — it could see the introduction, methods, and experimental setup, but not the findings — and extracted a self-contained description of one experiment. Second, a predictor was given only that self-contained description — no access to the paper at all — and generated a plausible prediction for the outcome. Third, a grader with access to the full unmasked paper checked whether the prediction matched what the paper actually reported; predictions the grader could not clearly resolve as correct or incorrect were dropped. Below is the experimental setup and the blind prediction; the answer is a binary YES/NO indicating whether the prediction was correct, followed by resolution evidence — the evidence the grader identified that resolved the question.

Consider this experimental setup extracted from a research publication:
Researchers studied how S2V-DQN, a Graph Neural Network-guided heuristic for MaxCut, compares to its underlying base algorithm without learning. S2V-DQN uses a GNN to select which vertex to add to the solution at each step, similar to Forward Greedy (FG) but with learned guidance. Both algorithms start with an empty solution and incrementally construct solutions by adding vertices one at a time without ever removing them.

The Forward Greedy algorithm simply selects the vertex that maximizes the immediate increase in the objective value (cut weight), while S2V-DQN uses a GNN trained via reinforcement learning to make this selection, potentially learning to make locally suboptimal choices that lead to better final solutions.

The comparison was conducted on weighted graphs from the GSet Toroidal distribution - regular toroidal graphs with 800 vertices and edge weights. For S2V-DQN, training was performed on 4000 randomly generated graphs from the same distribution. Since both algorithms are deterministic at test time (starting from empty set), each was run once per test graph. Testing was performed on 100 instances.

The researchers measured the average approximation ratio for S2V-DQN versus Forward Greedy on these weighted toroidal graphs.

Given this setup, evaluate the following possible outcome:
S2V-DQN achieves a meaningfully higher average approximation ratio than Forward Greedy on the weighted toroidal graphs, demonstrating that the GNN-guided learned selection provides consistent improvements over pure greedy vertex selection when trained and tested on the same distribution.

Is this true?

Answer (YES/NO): YES